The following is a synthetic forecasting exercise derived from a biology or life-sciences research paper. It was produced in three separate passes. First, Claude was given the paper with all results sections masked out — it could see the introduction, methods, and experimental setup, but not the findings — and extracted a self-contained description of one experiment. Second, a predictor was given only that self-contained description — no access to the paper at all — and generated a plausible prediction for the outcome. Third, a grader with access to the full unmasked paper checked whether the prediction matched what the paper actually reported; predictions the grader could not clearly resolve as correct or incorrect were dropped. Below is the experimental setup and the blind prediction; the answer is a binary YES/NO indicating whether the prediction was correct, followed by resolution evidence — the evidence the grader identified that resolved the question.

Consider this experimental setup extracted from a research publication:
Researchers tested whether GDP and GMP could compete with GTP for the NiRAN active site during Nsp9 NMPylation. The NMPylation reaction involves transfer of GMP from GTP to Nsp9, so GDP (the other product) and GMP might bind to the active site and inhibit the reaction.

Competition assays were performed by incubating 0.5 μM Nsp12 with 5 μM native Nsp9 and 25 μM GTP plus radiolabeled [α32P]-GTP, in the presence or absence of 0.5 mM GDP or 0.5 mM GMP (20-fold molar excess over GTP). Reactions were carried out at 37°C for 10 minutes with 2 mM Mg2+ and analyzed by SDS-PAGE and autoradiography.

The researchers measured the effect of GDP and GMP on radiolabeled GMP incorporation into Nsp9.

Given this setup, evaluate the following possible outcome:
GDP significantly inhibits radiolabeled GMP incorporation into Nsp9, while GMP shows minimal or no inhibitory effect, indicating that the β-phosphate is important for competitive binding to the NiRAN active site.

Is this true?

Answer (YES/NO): NO